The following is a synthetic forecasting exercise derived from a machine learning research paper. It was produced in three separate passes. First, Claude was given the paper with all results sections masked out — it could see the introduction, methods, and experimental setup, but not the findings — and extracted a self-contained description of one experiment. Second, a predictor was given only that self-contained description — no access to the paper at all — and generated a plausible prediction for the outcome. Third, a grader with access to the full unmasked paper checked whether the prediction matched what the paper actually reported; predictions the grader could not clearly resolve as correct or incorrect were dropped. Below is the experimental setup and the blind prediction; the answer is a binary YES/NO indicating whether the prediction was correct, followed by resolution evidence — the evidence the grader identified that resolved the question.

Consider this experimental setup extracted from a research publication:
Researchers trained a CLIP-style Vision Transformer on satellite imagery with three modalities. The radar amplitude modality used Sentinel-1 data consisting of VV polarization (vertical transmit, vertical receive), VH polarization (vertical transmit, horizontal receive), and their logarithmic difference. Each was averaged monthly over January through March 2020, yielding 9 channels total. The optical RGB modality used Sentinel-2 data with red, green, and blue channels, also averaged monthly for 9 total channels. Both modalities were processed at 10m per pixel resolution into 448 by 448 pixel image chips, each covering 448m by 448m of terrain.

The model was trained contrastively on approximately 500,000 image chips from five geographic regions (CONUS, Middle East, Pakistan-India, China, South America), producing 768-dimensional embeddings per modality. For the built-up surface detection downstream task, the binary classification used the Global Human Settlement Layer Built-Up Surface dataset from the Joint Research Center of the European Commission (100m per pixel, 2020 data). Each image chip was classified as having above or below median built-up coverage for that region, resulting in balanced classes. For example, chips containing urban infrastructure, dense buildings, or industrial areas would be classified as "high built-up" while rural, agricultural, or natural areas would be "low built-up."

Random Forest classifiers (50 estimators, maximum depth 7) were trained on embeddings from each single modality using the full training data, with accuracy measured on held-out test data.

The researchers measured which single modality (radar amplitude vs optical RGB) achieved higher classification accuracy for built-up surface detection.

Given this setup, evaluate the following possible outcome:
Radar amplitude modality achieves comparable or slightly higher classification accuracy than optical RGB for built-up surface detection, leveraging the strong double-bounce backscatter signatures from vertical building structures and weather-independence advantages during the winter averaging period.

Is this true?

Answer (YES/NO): YES